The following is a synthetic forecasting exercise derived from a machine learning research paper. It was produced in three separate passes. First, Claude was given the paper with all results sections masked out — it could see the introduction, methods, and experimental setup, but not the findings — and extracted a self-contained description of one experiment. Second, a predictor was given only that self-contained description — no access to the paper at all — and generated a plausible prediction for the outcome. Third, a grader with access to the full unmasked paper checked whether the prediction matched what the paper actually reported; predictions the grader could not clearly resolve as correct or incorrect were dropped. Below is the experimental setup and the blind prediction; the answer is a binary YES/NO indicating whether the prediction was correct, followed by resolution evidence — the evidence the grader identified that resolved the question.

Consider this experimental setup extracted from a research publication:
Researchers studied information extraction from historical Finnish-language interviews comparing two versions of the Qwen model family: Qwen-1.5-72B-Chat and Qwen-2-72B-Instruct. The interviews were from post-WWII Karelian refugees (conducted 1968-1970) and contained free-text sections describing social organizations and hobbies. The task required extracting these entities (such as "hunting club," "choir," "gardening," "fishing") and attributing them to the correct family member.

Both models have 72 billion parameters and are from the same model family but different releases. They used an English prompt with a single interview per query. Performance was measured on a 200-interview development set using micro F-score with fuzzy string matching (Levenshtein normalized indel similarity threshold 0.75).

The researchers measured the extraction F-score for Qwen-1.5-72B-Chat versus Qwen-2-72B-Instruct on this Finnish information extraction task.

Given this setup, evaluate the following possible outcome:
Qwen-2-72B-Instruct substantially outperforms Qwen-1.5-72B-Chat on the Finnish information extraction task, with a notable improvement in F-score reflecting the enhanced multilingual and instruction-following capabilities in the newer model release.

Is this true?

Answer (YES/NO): YES